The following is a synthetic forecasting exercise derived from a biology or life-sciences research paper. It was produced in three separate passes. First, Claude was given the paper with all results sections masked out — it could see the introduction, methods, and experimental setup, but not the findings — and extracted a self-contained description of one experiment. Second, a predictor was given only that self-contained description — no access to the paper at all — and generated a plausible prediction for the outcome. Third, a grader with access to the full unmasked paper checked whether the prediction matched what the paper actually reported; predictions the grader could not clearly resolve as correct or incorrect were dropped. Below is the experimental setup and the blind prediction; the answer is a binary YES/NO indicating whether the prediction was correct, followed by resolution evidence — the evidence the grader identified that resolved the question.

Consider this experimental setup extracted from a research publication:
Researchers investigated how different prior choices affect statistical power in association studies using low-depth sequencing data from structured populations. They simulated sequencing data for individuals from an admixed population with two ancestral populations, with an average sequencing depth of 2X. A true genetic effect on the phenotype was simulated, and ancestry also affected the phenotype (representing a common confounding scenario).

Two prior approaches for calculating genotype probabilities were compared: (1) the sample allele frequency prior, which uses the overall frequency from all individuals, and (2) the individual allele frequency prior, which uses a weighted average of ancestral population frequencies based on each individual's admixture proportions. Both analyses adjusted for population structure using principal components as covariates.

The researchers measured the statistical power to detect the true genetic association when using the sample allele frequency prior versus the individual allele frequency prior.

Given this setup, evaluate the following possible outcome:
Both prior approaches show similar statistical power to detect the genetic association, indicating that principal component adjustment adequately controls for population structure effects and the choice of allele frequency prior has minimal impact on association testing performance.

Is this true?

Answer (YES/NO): NO